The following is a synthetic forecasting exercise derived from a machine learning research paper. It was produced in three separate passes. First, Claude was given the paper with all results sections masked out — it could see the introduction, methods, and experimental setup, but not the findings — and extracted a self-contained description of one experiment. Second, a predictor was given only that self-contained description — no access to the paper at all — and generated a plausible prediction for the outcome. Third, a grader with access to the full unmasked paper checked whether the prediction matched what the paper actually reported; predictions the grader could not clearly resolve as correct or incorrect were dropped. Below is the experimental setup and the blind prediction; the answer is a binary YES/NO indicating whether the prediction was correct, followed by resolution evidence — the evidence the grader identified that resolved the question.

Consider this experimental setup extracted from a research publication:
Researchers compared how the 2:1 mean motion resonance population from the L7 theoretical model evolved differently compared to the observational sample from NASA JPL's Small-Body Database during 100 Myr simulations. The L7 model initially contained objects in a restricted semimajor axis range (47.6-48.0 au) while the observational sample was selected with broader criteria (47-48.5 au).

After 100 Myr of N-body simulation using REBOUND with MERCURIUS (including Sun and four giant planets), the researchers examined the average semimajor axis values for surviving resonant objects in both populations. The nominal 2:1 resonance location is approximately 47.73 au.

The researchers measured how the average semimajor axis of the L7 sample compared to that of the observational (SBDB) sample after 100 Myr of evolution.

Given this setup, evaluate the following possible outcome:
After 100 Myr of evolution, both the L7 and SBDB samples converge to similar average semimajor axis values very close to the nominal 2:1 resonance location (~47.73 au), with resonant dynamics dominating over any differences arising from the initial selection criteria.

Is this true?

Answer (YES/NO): NO